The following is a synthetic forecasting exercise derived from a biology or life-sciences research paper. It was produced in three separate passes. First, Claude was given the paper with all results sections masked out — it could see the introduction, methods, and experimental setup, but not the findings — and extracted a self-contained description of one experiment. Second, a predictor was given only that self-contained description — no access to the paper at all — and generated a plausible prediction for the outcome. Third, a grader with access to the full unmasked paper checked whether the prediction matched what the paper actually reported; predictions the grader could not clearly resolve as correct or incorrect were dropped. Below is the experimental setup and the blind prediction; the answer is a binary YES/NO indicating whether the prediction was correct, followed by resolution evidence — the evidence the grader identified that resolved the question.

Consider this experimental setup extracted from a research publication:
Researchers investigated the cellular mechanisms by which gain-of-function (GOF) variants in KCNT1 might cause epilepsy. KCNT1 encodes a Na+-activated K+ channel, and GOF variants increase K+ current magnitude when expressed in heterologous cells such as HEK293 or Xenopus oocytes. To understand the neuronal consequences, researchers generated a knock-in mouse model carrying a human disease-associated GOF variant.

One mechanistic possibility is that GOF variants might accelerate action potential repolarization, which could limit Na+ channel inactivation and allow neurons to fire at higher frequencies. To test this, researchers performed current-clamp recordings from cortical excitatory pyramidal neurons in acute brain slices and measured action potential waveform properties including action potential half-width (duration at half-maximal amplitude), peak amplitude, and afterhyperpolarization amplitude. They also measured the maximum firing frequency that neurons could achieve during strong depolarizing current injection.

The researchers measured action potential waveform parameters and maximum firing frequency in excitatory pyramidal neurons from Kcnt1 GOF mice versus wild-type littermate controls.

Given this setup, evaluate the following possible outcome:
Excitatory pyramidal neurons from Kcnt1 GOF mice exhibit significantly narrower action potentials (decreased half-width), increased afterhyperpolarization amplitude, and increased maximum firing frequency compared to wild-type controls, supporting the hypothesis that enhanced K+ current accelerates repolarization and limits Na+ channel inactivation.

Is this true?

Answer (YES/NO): NO